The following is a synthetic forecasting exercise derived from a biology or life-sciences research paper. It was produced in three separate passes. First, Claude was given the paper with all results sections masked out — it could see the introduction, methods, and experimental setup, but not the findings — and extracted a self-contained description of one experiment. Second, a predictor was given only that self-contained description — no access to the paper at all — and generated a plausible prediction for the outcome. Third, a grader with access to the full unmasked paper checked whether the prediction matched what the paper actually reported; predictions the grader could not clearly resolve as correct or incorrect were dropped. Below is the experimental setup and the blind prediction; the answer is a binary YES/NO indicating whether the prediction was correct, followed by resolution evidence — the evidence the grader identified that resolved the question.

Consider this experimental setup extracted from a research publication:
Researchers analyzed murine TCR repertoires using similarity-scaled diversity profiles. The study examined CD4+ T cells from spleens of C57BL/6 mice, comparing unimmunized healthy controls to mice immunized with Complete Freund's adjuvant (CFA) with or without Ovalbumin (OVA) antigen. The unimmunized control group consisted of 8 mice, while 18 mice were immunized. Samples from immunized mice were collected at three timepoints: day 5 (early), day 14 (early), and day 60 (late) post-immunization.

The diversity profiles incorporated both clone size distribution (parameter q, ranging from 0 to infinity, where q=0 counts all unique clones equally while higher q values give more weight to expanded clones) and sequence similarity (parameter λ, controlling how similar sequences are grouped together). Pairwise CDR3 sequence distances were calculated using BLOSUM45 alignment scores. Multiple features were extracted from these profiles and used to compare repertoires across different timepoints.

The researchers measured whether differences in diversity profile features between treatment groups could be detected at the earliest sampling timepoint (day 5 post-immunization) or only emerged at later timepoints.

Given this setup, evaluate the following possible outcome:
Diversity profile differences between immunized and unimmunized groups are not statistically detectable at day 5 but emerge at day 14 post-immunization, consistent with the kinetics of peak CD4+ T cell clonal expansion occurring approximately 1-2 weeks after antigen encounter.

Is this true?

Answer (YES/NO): NO